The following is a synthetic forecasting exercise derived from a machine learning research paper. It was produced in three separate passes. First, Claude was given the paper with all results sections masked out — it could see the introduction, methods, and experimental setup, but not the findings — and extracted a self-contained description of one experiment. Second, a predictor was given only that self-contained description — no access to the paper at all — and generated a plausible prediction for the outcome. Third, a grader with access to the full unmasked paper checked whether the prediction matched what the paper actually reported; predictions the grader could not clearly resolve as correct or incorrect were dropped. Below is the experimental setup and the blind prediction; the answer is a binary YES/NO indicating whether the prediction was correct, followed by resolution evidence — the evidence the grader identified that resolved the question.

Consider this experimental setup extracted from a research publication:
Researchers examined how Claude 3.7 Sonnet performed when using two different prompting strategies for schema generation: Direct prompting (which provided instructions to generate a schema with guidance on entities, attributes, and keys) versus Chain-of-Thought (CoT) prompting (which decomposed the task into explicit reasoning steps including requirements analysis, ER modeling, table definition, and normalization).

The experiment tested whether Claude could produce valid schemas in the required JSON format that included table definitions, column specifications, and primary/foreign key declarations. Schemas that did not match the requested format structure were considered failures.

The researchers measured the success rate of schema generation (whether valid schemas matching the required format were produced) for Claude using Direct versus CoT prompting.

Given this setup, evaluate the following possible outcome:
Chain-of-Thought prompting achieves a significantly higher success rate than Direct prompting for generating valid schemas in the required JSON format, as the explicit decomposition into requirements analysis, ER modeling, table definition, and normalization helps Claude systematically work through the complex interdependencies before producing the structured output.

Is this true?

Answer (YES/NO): NO